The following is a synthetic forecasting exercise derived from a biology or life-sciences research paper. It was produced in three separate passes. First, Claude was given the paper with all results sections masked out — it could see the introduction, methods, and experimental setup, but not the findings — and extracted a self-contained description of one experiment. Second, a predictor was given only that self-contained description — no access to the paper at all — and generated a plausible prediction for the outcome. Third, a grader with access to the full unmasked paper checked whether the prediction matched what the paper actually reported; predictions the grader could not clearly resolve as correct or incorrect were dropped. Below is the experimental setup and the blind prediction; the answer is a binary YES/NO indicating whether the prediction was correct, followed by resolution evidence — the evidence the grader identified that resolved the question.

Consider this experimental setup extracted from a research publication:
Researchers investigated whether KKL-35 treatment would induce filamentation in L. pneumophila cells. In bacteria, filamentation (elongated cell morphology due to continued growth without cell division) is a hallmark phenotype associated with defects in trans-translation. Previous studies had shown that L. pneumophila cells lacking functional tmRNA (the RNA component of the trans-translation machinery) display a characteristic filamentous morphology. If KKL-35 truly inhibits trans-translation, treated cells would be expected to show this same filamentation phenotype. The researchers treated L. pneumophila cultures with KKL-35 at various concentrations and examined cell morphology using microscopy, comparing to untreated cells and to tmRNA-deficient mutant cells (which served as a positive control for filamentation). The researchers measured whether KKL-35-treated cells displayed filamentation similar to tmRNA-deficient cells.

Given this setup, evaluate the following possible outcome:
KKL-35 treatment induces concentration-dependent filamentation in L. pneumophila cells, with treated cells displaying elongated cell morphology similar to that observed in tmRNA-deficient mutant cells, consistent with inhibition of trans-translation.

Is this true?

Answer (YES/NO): NO